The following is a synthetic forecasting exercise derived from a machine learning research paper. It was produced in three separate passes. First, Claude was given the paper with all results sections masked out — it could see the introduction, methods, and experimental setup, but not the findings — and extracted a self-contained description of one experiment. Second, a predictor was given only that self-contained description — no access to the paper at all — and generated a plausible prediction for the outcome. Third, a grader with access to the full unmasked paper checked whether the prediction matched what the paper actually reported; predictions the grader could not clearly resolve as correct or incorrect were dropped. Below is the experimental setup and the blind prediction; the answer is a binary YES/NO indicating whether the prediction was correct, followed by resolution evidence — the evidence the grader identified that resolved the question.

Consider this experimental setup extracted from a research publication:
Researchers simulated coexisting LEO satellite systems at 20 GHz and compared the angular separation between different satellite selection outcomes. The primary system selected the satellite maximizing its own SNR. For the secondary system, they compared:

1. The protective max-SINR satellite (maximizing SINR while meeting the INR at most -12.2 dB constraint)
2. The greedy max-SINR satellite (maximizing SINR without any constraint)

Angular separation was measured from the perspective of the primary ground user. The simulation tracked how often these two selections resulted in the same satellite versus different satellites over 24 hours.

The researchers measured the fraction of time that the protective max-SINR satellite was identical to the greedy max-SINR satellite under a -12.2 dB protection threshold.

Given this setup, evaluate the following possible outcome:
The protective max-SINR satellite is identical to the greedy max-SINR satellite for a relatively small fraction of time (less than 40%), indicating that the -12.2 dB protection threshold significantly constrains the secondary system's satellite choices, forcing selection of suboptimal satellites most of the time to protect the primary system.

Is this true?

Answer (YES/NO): NO